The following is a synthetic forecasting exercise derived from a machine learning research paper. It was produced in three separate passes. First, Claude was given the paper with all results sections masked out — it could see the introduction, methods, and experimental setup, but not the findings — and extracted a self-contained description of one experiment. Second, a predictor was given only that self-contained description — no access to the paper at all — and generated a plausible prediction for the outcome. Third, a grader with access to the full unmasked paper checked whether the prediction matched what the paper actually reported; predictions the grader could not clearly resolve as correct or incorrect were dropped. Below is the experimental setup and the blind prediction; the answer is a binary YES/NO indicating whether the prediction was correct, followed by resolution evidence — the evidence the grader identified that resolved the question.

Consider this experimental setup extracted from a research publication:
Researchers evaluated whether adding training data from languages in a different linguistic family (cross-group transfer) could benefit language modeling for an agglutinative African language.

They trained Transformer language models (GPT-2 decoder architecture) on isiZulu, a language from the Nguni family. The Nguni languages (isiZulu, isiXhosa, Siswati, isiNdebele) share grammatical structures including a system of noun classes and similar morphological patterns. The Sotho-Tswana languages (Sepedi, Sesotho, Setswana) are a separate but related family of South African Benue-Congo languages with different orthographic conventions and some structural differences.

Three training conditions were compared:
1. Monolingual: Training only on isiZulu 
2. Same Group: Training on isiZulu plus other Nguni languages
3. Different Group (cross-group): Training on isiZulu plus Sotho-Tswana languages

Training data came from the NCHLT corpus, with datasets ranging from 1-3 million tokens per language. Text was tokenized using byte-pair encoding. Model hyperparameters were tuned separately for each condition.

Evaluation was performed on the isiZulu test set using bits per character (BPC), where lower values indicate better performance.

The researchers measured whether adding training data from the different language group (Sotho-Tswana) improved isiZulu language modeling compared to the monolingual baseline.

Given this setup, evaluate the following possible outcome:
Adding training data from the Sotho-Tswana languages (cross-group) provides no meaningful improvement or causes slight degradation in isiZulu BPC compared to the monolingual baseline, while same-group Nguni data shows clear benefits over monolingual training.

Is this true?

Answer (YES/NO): NO